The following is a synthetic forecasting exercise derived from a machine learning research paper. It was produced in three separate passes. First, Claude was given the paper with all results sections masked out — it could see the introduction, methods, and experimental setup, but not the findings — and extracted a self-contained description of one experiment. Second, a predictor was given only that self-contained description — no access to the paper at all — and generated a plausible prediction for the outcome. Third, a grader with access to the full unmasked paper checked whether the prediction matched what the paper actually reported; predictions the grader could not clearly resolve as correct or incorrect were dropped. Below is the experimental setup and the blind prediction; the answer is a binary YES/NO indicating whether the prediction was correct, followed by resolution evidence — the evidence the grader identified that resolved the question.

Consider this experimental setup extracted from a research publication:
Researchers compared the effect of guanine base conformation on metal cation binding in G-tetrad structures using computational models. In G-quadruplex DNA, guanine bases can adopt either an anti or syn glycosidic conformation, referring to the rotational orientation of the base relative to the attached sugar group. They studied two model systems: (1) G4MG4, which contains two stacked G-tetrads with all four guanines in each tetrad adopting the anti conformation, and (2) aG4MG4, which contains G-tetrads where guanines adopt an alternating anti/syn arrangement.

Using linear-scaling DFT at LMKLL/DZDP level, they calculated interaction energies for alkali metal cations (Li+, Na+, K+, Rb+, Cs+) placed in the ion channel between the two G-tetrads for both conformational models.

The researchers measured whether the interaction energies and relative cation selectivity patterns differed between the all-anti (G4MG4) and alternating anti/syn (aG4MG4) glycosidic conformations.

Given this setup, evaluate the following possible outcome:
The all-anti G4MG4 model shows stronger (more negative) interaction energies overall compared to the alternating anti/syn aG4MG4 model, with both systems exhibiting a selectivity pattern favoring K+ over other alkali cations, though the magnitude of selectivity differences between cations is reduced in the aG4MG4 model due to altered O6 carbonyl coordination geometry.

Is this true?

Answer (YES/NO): NO